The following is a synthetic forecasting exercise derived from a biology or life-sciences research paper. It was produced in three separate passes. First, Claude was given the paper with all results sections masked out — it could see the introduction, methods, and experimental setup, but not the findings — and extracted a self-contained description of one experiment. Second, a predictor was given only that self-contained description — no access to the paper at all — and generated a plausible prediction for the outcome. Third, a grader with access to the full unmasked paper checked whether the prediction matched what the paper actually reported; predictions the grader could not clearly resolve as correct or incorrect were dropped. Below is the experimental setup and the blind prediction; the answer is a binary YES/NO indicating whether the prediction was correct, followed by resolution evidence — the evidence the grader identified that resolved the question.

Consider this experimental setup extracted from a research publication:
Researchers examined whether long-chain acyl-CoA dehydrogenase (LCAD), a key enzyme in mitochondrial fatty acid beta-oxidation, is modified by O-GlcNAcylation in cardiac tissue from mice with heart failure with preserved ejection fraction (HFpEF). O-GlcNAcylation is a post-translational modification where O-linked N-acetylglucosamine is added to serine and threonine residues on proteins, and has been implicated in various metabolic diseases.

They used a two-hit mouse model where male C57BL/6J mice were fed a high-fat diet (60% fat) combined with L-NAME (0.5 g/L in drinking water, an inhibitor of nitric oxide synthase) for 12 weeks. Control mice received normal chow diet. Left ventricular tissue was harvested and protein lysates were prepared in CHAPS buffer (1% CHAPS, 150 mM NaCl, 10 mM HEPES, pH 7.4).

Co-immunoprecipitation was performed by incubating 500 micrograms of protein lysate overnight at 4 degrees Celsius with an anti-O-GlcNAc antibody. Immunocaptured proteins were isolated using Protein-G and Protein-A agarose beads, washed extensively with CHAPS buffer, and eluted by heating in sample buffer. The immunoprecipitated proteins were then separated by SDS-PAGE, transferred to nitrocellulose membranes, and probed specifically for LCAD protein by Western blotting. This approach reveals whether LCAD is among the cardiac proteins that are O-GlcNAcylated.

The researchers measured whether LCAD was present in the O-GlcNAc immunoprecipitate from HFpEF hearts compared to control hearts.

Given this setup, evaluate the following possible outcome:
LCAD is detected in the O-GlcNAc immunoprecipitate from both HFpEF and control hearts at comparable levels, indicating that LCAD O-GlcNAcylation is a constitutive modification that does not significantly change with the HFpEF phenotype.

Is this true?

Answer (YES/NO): NO